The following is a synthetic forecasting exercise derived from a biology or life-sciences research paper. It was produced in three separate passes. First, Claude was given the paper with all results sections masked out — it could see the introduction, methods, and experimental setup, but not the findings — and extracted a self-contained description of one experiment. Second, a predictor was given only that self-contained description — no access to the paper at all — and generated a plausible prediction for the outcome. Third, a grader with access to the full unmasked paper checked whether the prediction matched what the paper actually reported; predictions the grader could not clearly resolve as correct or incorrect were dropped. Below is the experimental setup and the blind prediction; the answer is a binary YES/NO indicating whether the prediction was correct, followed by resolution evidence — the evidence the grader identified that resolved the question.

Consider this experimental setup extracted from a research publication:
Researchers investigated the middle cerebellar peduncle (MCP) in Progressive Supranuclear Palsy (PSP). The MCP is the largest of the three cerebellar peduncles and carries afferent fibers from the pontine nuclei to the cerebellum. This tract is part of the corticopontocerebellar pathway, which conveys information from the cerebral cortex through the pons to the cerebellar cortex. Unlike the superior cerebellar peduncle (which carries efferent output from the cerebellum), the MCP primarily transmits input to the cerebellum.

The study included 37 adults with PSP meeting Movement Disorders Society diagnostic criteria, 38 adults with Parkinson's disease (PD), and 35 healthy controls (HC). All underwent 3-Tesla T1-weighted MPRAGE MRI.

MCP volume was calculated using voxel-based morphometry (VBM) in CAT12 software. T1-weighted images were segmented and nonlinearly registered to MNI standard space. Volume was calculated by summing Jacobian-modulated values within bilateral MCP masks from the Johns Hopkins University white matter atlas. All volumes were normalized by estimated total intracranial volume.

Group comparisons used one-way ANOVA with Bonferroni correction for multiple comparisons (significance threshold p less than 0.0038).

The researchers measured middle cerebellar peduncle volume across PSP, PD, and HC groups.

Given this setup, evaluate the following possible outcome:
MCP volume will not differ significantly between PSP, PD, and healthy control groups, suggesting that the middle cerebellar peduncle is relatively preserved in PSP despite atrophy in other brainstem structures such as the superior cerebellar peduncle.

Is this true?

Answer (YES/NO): YES